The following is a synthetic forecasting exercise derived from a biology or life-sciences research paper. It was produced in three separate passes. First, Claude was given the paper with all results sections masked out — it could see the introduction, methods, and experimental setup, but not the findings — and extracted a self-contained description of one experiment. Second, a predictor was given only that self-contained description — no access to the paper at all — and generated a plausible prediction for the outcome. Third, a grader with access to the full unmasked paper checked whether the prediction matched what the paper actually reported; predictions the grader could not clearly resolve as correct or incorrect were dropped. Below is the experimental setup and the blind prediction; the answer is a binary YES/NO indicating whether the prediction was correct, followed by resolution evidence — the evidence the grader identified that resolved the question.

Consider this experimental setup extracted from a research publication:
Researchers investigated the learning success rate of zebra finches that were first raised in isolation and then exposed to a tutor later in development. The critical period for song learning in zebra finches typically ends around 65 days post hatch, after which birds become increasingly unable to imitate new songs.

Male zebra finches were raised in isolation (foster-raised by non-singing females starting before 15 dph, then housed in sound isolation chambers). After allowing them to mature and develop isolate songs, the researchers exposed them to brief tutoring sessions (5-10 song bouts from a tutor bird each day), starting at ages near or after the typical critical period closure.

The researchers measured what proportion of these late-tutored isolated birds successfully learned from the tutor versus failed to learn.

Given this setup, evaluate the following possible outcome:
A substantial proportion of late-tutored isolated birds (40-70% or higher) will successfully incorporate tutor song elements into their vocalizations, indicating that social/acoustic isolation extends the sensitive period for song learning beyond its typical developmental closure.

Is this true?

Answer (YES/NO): YES